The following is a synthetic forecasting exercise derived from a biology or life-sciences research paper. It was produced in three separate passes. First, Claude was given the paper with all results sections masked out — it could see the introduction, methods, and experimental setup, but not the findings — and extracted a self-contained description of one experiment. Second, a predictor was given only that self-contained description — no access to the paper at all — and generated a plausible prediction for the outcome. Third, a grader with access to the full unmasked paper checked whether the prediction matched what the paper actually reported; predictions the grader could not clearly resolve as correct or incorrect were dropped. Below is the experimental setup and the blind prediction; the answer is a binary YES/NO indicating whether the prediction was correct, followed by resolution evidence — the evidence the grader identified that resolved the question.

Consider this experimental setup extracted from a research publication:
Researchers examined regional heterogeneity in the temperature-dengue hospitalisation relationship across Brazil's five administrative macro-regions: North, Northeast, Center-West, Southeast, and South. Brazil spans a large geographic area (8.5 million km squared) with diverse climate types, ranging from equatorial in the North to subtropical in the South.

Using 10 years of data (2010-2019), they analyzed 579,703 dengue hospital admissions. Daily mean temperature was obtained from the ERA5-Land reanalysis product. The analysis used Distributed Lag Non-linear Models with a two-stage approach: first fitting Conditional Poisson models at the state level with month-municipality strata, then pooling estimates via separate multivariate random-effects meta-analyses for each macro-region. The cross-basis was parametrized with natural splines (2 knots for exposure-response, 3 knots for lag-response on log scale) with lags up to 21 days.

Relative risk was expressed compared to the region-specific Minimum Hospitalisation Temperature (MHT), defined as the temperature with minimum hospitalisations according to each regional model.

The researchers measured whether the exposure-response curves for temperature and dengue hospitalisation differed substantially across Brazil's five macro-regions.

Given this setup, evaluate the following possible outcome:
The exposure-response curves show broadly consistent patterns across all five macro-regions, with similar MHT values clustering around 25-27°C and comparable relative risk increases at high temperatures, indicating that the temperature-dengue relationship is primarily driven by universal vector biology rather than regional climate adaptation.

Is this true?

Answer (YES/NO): NO